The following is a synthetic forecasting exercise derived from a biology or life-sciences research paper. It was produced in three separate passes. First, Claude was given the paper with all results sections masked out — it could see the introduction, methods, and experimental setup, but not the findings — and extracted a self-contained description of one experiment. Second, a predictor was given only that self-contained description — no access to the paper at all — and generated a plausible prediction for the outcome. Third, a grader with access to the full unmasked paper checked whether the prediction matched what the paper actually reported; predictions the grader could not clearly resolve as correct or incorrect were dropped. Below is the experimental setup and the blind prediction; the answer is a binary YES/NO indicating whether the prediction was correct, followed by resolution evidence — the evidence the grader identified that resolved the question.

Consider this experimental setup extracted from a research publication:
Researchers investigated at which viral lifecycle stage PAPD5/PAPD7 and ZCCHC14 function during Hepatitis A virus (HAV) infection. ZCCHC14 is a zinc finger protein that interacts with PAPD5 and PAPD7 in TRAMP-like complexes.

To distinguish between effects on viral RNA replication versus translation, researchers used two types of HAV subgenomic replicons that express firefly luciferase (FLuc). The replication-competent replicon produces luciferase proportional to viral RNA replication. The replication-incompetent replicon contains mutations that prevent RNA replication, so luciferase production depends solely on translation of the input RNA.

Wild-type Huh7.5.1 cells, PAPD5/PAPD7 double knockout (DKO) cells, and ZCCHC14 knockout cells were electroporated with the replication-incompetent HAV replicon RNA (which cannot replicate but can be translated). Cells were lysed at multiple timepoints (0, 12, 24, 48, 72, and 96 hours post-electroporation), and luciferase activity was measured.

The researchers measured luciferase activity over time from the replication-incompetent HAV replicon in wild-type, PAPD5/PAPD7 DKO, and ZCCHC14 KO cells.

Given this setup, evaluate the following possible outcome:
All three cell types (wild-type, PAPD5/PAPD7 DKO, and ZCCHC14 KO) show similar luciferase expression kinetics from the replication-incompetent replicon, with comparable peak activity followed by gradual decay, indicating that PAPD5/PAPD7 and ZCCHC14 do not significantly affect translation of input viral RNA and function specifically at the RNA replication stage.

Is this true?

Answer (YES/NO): NO